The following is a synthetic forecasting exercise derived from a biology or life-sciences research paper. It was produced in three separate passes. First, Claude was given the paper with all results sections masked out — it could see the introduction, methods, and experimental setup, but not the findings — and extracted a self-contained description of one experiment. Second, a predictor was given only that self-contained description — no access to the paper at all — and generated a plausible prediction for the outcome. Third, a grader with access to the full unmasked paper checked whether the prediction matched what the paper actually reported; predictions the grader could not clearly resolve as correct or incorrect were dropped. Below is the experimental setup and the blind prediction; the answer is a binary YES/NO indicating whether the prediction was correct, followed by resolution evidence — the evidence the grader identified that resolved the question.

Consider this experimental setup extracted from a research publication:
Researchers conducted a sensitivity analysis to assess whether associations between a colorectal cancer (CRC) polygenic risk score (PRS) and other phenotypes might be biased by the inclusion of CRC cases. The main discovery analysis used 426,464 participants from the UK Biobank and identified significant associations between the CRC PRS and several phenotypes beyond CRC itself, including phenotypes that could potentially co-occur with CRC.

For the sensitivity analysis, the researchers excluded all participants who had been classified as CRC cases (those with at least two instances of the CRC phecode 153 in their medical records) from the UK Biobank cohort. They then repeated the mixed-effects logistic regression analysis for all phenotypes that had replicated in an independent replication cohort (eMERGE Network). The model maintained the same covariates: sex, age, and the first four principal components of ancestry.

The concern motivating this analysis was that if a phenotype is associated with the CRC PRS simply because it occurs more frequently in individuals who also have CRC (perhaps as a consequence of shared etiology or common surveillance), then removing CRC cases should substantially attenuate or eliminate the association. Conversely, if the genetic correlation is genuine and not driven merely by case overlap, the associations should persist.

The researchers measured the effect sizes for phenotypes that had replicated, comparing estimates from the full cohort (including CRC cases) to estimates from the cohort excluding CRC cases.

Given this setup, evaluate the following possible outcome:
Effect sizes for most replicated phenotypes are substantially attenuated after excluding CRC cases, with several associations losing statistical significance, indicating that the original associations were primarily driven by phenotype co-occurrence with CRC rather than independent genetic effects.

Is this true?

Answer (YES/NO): NO